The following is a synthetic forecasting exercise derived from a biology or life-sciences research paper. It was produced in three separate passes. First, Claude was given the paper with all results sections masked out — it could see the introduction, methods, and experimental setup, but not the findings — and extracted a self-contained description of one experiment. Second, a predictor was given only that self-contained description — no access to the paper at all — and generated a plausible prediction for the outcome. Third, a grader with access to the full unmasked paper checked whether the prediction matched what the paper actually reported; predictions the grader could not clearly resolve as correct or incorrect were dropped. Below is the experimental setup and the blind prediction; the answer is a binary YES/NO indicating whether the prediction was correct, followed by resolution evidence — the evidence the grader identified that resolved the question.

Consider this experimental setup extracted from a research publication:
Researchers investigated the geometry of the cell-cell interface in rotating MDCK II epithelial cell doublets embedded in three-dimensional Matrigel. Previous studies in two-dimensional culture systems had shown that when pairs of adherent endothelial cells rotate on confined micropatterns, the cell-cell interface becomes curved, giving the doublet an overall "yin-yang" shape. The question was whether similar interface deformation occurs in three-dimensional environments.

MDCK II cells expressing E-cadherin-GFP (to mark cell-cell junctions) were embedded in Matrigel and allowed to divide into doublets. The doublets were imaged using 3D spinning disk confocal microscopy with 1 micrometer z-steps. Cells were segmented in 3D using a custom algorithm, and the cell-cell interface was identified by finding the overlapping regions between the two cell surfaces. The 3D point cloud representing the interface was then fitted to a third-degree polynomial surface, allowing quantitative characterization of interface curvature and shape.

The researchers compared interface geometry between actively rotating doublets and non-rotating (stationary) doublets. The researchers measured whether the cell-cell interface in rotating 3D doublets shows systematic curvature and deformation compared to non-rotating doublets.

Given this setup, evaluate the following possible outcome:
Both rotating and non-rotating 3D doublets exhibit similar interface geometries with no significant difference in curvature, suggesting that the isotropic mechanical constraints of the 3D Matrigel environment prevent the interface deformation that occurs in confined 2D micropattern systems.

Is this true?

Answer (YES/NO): NO